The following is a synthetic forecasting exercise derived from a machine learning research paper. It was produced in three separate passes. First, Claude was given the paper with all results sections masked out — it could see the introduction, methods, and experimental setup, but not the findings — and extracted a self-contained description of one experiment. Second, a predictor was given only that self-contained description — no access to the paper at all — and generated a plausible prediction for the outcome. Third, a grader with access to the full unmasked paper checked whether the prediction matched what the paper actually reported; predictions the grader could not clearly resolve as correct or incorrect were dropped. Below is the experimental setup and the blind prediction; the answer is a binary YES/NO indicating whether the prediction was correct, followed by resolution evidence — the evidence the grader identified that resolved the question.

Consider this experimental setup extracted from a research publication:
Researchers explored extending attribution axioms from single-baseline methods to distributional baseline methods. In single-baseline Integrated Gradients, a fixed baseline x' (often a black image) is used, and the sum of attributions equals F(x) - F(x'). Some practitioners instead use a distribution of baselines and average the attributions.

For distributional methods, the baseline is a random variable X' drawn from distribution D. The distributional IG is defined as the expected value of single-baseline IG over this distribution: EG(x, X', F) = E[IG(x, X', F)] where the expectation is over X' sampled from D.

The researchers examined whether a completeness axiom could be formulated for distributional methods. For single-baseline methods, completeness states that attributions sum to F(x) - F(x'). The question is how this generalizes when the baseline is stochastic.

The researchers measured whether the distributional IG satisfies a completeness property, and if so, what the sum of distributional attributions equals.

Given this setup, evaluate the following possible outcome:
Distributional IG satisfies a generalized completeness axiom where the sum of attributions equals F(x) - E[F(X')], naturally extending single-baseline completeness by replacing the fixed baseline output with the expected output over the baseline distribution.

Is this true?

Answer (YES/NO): YES